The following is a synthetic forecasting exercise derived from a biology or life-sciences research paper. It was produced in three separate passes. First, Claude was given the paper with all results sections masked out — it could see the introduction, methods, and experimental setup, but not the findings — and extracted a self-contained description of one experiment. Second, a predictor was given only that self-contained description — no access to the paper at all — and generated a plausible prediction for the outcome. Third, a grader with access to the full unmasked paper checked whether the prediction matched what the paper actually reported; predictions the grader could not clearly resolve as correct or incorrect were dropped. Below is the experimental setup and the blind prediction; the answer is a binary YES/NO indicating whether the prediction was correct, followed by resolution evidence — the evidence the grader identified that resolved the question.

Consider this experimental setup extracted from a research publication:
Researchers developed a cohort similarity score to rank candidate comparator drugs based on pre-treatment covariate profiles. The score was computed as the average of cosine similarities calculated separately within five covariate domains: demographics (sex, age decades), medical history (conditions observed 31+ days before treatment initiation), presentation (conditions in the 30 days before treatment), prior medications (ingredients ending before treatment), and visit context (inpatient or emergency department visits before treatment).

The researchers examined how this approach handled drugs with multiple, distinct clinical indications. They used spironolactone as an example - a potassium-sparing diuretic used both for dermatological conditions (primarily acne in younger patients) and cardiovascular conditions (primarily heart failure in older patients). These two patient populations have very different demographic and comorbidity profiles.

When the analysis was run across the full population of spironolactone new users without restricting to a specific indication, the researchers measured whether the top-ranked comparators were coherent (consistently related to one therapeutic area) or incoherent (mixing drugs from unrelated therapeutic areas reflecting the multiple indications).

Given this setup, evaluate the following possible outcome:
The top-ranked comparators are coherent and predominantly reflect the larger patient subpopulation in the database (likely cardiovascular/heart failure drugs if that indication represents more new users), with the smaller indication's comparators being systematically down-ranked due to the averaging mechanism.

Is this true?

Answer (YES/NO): NO